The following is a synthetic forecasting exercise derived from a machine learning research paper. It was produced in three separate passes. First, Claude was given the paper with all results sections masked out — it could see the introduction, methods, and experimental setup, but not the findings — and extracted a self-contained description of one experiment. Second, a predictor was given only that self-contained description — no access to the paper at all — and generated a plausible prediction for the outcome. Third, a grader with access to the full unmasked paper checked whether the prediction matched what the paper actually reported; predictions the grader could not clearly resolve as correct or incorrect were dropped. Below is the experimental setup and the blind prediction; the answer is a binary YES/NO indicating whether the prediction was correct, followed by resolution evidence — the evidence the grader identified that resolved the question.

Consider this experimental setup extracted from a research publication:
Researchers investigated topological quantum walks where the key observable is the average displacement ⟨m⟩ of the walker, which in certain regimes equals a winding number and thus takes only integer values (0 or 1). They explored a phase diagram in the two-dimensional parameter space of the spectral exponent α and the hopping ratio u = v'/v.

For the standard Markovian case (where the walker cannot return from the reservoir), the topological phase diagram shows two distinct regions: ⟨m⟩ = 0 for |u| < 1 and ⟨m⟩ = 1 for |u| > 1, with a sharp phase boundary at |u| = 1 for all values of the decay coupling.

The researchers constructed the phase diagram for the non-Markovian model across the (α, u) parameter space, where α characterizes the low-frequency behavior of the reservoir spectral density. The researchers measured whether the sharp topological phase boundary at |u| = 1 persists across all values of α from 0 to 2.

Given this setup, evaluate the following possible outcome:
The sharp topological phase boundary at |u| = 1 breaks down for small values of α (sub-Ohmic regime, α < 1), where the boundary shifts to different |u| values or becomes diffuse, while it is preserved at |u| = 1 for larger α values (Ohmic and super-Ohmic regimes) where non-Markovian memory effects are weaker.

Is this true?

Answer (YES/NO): NO